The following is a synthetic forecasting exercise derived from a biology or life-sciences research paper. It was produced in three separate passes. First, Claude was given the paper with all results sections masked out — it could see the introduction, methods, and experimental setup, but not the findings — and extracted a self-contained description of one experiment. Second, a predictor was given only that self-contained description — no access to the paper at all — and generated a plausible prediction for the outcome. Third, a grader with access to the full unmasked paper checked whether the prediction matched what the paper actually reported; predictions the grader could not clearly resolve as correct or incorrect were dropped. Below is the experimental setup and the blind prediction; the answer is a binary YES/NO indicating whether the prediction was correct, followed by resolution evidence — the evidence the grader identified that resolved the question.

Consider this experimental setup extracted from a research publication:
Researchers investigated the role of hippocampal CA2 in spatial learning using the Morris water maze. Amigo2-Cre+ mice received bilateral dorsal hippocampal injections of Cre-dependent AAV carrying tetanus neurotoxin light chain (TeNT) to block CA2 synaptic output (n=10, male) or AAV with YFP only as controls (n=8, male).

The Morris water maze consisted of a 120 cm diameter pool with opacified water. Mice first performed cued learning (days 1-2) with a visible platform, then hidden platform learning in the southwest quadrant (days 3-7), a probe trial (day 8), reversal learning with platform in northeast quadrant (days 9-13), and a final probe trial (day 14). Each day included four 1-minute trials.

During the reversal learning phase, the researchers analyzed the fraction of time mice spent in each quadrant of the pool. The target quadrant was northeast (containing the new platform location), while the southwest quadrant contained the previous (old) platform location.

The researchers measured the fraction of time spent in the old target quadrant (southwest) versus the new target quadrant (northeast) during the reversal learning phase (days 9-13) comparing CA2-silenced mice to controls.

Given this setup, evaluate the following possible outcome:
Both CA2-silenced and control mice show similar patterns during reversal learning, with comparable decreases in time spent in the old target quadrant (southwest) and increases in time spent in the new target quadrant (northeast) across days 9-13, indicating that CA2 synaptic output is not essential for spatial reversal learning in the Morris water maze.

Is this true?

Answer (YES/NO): NO